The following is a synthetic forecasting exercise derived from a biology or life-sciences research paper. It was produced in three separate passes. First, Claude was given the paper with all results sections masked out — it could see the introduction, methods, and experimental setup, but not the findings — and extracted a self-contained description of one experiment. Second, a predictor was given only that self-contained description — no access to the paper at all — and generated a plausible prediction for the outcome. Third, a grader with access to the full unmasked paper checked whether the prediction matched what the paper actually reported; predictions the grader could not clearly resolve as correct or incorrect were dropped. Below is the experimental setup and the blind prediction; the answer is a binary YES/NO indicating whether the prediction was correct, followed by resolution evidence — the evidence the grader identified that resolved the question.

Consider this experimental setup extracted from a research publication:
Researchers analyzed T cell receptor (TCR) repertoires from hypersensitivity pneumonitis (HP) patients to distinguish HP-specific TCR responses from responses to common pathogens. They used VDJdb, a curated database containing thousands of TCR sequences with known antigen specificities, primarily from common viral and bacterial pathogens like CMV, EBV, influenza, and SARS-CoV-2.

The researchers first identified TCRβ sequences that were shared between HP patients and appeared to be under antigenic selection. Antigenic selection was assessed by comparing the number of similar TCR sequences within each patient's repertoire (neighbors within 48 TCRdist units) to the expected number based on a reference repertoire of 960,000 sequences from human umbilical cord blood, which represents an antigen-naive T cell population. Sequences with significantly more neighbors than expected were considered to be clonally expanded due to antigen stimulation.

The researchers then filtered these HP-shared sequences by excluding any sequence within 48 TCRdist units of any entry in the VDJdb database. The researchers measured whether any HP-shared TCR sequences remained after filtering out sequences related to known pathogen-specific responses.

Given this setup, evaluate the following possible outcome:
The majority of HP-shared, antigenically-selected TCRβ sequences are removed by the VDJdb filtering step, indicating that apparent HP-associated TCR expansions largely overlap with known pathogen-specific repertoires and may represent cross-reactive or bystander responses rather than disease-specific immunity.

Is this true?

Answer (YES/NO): NO